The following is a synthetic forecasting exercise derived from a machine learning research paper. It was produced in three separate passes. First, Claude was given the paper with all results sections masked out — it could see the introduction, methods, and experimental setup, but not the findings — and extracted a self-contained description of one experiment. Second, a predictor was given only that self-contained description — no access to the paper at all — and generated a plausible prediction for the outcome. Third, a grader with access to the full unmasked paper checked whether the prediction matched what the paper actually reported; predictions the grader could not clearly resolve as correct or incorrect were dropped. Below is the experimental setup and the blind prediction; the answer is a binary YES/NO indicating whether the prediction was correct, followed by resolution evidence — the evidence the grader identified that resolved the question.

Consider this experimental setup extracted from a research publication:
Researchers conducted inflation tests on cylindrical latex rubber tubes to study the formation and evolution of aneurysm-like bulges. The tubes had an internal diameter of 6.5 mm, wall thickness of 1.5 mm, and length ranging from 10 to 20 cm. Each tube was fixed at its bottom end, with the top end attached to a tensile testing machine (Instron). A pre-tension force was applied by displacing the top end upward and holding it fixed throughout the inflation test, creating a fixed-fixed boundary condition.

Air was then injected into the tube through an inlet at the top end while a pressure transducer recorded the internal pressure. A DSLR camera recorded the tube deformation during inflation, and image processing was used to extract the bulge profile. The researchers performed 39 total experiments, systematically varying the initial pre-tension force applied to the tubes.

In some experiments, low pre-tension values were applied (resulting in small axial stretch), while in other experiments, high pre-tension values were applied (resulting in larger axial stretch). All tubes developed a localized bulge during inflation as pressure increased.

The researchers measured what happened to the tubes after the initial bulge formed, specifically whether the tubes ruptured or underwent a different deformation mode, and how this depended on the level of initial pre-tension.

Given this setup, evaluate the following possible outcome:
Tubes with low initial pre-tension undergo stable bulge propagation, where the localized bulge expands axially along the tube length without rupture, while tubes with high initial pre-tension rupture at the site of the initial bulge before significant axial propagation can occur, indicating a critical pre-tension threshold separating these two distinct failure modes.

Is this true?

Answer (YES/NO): NO